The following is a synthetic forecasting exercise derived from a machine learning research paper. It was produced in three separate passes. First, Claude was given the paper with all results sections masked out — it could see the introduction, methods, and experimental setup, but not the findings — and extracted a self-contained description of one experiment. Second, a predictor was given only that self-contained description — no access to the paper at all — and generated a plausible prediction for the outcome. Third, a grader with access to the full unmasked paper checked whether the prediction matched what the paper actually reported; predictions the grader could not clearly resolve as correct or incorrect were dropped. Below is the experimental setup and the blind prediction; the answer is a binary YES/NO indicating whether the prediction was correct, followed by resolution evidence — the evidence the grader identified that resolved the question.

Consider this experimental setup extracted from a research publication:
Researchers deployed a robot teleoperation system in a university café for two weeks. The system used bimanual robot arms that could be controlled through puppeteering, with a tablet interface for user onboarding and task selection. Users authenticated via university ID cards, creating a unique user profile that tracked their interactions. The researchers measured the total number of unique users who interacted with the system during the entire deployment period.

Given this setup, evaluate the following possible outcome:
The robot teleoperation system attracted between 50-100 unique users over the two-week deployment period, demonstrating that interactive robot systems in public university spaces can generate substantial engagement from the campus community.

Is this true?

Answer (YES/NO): NO